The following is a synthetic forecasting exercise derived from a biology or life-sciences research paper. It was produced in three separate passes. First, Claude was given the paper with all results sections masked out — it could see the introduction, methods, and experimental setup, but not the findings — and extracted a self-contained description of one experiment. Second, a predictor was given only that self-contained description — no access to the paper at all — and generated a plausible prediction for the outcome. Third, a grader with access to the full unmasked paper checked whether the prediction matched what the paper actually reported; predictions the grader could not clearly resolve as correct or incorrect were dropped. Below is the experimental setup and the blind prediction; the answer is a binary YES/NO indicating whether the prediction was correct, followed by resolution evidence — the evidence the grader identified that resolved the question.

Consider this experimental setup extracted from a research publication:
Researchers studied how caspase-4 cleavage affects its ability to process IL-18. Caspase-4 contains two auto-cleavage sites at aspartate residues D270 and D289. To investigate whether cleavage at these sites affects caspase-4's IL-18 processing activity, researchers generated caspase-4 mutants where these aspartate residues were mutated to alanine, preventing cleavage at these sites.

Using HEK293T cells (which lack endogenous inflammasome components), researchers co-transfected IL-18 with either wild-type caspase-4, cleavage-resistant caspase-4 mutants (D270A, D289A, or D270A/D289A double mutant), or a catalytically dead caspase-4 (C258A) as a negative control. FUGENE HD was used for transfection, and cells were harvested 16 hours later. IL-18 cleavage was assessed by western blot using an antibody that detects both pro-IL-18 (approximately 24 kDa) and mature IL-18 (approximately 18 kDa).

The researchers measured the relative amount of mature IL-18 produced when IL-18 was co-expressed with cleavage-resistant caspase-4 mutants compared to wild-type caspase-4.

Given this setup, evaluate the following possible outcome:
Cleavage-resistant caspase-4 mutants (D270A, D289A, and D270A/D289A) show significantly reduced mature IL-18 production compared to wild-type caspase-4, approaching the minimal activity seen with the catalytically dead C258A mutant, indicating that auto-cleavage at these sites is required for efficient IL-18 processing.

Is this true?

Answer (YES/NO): NO